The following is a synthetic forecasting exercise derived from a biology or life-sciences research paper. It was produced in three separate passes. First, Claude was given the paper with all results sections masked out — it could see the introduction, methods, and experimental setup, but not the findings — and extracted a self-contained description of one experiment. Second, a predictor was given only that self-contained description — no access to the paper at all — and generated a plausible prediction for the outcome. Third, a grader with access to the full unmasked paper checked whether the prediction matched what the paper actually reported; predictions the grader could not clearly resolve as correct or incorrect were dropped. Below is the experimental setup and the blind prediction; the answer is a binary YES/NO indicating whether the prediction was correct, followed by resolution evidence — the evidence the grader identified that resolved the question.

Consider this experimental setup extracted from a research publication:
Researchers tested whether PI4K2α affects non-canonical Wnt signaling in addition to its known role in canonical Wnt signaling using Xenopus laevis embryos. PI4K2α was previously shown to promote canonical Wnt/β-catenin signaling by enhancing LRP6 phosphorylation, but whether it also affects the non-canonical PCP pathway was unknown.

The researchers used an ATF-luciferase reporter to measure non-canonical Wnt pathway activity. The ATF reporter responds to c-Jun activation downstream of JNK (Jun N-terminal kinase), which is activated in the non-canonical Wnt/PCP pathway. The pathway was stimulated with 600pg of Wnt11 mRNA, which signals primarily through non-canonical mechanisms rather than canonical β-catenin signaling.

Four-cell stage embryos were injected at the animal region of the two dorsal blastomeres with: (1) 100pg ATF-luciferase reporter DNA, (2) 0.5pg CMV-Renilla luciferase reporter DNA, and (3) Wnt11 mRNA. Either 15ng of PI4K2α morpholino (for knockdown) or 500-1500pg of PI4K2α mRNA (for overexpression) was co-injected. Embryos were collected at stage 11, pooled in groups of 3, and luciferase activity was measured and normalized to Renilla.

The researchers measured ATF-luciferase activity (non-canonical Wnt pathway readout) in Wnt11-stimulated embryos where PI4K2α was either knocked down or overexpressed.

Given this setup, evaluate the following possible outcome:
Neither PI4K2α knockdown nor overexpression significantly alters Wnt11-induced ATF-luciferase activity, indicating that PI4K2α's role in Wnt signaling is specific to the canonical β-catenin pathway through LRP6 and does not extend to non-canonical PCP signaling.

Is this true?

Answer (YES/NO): YES